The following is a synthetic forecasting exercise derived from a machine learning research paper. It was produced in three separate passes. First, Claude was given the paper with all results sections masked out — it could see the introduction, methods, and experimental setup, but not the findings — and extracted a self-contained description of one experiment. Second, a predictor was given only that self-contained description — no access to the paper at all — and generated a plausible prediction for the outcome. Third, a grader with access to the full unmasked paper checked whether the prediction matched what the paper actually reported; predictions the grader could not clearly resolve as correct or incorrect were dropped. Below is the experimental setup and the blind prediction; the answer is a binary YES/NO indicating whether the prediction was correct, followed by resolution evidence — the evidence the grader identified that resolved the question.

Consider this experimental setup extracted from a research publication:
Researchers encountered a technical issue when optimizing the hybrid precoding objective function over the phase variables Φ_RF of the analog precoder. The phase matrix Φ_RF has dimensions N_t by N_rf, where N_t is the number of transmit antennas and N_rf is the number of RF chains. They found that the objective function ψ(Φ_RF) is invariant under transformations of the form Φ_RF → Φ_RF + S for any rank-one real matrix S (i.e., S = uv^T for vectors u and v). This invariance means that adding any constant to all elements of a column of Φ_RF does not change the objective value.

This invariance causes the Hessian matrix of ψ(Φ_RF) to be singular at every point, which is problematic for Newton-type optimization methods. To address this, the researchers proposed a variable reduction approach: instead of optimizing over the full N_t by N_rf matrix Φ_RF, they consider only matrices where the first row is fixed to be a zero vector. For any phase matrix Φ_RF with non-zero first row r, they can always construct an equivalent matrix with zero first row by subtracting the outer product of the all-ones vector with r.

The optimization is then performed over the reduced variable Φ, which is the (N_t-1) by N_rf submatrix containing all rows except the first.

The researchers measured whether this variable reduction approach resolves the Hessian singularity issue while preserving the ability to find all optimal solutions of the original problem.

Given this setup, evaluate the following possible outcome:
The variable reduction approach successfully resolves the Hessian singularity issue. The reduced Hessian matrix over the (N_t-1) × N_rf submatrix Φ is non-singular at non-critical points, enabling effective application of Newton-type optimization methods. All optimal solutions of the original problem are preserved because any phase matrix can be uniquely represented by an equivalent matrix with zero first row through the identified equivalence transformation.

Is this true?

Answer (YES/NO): YES